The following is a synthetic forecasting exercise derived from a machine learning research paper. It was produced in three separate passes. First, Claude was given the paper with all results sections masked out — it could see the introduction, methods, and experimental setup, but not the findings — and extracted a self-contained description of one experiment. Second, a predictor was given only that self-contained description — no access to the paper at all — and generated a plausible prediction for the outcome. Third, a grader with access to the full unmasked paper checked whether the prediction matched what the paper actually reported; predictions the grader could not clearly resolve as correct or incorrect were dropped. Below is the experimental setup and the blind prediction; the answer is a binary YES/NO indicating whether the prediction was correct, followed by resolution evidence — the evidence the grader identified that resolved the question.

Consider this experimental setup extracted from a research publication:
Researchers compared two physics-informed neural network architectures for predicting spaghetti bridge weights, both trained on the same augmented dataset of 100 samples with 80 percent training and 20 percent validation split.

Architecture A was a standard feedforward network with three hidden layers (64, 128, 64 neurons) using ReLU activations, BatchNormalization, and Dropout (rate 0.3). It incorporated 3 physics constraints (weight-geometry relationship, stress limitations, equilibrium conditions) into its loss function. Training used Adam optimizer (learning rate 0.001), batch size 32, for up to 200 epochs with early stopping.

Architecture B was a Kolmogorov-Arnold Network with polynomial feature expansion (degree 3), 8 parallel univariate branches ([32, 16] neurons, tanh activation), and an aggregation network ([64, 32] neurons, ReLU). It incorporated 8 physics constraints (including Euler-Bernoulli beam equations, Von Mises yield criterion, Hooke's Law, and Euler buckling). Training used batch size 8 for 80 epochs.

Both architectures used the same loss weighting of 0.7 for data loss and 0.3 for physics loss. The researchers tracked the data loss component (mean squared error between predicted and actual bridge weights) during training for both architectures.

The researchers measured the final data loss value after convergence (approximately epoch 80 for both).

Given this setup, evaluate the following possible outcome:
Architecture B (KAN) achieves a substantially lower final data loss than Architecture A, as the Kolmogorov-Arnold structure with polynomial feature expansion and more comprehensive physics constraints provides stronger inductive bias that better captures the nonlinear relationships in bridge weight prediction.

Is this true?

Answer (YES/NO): NO